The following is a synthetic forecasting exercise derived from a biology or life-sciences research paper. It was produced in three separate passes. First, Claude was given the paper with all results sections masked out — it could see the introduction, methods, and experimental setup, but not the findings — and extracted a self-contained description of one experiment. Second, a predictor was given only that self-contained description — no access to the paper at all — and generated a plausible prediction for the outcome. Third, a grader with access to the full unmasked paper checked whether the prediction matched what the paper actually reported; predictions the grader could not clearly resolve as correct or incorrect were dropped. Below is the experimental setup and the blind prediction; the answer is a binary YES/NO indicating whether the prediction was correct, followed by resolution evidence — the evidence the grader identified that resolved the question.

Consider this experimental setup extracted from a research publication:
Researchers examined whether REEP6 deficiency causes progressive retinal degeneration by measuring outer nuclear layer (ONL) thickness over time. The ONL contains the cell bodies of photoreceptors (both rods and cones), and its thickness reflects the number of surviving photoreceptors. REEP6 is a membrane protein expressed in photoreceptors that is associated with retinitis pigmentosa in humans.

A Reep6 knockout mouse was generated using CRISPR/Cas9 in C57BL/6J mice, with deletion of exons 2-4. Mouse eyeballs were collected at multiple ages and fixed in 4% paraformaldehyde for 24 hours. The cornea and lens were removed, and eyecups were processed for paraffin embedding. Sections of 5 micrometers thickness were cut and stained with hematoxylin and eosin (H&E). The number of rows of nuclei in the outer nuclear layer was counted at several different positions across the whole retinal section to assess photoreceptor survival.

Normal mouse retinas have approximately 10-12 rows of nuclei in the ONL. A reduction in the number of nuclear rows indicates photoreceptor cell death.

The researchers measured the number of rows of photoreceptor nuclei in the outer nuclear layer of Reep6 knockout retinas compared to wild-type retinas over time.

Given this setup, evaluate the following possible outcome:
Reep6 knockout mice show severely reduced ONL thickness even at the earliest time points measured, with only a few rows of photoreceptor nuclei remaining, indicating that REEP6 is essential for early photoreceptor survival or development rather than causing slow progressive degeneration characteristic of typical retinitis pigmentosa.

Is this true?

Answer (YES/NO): NO